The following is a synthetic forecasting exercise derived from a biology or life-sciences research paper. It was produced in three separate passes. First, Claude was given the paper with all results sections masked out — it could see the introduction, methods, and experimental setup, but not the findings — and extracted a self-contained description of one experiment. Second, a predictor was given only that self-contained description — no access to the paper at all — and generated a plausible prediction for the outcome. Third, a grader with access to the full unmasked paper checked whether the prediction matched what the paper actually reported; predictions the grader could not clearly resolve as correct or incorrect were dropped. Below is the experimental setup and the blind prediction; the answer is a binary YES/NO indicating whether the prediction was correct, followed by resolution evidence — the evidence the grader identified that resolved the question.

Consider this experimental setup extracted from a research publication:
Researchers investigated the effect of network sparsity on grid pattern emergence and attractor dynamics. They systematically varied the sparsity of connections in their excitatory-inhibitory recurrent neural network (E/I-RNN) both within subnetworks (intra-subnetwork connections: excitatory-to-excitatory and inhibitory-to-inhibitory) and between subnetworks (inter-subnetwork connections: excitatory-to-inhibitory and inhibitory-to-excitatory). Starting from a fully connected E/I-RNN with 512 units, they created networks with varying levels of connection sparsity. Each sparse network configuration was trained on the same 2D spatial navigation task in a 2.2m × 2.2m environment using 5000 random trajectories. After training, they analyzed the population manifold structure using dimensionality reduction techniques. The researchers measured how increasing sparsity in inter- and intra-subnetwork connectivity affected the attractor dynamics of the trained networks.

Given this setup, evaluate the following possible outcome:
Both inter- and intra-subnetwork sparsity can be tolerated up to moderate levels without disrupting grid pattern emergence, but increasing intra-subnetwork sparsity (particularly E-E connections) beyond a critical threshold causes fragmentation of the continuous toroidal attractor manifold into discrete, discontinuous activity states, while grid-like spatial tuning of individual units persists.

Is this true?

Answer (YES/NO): NO